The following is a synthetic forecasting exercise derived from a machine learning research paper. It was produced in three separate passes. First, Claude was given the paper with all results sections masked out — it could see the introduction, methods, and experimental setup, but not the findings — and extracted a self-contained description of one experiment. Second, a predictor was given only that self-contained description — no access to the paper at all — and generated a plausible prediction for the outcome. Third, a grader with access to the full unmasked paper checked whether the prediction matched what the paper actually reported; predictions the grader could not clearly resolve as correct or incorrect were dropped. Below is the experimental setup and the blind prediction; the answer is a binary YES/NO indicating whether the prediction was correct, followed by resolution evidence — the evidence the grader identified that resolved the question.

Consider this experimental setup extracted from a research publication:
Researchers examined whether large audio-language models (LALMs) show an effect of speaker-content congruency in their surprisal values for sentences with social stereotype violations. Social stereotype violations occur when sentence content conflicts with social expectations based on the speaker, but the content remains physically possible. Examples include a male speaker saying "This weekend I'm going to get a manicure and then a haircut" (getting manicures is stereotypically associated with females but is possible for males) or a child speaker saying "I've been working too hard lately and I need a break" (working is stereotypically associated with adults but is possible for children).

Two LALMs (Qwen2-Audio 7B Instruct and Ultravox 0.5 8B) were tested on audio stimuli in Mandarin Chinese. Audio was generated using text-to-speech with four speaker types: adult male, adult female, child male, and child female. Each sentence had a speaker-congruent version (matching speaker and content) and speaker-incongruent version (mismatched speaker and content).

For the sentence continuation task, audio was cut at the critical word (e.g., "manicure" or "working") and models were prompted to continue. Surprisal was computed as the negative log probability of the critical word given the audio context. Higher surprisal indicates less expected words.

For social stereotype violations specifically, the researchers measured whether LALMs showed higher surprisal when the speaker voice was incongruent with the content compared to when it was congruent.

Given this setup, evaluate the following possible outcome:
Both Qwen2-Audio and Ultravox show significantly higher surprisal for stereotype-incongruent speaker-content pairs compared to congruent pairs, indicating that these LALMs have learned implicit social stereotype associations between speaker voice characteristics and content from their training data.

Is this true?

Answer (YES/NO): NO